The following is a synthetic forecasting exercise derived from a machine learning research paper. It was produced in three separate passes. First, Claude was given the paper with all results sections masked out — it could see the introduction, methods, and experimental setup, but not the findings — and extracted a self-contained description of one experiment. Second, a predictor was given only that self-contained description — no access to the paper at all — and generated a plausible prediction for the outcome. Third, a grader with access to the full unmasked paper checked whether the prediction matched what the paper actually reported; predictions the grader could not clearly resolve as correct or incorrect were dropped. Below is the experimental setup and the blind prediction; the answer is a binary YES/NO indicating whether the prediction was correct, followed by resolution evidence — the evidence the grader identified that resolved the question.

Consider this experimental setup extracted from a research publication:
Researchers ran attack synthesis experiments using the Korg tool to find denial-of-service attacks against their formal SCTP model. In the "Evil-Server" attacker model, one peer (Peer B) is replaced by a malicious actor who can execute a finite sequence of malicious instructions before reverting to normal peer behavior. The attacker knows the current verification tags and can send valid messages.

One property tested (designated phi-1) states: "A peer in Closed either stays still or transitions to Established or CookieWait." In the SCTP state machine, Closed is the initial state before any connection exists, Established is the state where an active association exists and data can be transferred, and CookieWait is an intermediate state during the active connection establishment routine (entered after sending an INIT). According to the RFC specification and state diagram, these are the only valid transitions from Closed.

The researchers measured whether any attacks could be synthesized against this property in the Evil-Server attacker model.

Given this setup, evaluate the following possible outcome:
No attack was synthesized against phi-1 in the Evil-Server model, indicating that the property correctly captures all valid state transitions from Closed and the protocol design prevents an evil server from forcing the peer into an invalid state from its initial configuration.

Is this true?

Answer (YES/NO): NO